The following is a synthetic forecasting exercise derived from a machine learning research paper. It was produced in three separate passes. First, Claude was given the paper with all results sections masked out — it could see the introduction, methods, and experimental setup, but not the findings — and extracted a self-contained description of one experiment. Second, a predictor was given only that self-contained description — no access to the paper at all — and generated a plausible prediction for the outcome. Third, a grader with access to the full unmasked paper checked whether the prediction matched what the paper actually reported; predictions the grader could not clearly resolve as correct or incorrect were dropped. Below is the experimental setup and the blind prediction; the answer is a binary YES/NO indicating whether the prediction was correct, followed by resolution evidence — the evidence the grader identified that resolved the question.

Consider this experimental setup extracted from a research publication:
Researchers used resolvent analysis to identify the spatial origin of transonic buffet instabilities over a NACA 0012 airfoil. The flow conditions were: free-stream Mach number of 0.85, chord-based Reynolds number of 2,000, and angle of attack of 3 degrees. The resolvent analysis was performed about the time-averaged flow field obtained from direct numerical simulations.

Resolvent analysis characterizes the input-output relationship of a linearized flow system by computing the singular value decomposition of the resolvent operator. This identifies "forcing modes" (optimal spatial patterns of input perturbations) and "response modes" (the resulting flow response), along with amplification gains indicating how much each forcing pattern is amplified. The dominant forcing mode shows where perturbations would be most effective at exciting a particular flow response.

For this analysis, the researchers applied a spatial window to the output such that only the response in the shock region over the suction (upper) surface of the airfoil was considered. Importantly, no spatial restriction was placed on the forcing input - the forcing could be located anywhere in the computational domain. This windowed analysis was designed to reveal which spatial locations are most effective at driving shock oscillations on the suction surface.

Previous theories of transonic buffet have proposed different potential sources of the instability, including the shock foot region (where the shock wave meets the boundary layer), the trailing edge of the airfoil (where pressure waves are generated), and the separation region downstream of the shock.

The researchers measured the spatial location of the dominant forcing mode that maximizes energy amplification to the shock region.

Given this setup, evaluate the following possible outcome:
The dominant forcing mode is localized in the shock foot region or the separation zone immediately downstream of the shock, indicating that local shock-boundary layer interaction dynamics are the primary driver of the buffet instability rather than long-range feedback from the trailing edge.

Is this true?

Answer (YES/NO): YES